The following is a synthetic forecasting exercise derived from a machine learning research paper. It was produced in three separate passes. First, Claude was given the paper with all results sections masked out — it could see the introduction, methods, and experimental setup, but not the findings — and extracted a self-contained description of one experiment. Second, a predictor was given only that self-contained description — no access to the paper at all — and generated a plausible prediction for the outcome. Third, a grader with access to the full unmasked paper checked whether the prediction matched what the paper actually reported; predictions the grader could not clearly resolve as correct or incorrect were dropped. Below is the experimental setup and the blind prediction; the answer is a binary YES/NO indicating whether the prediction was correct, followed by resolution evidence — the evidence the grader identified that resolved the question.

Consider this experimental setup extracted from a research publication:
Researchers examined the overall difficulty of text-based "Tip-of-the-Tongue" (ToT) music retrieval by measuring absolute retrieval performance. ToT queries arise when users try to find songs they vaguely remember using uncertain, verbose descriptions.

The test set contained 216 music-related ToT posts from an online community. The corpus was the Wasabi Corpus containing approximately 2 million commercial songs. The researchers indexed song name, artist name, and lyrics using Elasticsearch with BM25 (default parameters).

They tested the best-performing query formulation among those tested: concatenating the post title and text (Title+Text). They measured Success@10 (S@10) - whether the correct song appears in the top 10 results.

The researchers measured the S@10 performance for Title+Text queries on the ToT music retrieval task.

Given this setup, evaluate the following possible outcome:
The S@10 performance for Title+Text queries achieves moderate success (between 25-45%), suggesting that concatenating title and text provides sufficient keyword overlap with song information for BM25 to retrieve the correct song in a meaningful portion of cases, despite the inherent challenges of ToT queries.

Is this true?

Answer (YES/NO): NO